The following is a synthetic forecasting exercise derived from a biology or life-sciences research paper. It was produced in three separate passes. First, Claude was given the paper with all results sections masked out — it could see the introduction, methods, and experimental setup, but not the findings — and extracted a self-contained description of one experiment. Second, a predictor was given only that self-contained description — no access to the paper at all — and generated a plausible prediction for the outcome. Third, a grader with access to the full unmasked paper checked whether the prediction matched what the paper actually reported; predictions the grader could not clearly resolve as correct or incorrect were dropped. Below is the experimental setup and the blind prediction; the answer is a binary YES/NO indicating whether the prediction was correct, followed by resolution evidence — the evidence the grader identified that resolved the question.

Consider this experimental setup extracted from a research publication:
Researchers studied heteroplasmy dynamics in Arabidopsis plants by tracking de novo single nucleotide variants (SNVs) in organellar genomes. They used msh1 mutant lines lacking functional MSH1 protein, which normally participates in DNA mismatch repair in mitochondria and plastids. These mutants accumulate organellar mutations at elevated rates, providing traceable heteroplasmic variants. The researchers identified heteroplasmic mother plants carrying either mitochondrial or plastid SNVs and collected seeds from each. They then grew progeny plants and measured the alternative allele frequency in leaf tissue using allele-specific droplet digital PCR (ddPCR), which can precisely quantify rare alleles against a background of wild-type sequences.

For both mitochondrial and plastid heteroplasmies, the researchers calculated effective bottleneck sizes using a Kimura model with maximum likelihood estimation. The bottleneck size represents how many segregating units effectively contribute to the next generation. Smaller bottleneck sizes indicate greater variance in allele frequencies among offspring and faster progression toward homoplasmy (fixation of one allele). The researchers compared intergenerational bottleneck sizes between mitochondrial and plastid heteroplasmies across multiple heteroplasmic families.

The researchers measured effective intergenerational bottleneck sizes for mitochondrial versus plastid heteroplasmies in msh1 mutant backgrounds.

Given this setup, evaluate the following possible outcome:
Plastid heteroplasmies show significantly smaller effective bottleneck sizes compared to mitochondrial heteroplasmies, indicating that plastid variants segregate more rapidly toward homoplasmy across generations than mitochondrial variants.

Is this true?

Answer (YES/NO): YES